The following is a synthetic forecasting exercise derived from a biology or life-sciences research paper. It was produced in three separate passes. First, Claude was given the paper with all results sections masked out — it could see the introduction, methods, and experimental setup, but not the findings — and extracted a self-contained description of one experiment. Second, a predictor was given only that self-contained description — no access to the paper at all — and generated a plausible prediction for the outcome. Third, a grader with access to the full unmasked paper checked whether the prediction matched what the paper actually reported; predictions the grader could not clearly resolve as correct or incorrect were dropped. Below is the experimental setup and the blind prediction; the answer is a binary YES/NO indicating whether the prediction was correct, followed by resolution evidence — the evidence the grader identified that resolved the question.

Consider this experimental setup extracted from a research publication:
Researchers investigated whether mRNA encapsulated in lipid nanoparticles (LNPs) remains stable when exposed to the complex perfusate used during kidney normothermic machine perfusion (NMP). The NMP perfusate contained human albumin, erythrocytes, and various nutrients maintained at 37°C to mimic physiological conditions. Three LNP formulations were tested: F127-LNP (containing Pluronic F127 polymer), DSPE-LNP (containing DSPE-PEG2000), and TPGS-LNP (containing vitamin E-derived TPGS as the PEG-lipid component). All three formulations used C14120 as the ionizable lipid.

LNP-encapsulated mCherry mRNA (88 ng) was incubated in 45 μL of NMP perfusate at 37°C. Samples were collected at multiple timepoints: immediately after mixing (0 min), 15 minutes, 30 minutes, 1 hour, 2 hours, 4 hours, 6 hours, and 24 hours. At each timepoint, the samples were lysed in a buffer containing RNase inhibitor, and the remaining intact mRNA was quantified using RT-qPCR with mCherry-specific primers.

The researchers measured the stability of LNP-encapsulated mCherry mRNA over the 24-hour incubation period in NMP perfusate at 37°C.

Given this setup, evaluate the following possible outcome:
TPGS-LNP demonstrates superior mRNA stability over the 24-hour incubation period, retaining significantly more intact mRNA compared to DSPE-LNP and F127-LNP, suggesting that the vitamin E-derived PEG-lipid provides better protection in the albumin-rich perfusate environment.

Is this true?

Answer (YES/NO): NO